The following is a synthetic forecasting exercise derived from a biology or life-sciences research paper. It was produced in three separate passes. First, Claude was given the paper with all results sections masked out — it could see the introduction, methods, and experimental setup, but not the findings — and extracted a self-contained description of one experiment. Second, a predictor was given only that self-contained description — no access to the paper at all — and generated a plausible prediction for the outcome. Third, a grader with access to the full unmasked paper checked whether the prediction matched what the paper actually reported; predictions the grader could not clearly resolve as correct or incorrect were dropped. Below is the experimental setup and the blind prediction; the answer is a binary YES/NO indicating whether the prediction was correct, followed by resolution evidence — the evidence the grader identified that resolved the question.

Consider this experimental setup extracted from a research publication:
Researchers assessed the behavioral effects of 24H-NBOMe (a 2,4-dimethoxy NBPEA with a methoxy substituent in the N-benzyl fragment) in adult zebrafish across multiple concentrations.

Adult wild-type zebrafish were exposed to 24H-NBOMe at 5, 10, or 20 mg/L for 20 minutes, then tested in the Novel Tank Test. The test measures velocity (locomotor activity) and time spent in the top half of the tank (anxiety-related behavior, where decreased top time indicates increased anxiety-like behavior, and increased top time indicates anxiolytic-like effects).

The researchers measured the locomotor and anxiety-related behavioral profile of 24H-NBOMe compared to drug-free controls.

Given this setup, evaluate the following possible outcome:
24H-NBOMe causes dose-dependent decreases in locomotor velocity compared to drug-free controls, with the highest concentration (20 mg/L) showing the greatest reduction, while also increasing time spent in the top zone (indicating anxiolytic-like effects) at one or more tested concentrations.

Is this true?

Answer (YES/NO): NO